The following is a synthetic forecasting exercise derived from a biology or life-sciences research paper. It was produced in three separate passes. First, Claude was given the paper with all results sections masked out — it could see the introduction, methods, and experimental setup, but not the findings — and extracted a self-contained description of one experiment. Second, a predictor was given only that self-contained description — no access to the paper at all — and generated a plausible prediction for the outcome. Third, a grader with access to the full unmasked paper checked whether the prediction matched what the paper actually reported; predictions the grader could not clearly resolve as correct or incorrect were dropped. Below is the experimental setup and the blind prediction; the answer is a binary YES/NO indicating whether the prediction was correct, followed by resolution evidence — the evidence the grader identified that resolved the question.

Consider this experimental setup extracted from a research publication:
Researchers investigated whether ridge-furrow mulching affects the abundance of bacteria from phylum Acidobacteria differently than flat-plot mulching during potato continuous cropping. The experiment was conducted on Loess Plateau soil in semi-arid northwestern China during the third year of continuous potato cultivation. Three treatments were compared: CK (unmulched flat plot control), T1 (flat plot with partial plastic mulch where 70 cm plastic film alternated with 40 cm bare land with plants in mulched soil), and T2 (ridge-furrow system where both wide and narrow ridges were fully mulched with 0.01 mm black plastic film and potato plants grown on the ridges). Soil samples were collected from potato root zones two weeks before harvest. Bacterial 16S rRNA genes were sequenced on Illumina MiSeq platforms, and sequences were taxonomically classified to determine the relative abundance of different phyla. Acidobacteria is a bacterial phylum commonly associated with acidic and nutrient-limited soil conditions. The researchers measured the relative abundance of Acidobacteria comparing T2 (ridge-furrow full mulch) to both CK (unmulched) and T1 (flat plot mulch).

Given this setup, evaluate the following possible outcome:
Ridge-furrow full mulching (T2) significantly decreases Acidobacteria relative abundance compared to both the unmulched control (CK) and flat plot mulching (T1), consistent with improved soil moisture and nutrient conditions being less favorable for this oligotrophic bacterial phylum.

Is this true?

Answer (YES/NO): NO